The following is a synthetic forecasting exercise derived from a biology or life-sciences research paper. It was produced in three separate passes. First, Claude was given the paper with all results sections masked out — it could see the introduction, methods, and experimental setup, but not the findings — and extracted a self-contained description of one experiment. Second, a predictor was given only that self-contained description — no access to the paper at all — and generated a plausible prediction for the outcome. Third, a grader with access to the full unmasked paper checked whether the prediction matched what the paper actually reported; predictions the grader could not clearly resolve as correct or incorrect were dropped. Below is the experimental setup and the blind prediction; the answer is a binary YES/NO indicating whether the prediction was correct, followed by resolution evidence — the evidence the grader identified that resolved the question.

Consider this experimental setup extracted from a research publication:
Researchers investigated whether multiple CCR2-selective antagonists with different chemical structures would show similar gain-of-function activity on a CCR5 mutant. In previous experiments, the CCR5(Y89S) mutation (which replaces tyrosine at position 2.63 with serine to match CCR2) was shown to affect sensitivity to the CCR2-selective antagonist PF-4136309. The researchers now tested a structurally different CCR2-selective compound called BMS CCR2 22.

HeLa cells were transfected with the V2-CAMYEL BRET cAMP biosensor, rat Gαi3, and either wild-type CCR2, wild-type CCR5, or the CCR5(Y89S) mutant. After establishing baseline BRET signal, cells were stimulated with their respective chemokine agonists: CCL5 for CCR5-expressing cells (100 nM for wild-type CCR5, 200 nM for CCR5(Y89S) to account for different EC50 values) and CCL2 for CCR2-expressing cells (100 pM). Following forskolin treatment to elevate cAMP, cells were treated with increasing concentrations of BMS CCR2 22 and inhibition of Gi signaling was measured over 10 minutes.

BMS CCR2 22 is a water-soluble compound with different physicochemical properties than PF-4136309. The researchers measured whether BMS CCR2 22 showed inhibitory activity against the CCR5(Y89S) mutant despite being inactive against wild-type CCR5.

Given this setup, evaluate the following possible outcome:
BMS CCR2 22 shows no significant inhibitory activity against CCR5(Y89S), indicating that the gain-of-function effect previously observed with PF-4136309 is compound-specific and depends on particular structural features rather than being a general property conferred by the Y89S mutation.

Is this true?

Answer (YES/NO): NO